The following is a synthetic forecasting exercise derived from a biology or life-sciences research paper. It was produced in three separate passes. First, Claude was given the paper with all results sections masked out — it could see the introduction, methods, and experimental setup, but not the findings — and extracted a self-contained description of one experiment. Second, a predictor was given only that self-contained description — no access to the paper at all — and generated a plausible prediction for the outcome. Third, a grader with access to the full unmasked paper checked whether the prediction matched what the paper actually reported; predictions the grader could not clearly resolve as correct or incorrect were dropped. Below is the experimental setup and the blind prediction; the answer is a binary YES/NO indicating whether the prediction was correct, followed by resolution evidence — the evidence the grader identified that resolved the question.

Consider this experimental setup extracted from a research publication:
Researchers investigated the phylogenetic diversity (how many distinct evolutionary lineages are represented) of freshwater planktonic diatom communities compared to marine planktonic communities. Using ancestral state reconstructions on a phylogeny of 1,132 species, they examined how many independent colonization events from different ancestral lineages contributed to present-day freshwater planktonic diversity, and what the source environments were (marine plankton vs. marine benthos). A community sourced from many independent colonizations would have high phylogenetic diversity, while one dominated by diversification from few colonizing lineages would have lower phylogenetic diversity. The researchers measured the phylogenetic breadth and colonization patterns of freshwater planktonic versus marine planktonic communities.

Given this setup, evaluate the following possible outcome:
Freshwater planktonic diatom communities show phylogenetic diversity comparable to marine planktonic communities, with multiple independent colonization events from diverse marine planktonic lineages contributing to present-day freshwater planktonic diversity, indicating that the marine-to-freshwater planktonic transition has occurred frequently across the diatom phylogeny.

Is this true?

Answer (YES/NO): NO